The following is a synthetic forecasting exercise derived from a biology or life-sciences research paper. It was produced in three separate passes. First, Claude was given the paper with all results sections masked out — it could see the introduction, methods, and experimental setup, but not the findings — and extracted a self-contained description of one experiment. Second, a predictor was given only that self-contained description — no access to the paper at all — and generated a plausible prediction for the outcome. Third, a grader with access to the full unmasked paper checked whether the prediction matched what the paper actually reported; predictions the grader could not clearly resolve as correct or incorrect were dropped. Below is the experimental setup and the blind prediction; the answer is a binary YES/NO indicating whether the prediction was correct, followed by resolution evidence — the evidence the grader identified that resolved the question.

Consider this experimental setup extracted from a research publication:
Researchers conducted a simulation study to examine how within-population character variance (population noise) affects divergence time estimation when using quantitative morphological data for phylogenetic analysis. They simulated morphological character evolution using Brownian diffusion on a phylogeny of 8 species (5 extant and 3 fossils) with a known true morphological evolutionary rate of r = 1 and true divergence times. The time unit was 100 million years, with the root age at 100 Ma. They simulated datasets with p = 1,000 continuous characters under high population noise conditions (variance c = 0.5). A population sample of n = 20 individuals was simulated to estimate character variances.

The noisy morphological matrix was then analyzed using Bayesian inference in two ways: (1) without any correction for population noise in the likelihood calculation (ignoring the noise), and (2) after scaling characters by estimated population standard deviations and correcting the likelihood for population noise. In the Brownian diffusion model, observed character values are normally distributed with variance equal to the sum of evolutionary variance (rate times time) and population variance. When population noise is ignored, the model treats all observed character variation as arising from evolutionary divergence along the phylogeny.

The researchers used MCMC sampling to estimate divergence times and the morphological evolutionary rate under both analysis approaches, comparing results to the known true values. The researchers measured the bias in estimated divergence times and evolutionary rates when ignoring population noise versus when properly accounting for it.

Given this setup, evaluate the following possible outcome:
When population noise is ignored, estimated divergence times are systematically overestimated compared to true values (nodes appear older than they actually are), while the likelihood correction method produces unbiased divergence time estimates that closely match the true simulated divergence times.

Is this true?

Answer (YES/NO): NO